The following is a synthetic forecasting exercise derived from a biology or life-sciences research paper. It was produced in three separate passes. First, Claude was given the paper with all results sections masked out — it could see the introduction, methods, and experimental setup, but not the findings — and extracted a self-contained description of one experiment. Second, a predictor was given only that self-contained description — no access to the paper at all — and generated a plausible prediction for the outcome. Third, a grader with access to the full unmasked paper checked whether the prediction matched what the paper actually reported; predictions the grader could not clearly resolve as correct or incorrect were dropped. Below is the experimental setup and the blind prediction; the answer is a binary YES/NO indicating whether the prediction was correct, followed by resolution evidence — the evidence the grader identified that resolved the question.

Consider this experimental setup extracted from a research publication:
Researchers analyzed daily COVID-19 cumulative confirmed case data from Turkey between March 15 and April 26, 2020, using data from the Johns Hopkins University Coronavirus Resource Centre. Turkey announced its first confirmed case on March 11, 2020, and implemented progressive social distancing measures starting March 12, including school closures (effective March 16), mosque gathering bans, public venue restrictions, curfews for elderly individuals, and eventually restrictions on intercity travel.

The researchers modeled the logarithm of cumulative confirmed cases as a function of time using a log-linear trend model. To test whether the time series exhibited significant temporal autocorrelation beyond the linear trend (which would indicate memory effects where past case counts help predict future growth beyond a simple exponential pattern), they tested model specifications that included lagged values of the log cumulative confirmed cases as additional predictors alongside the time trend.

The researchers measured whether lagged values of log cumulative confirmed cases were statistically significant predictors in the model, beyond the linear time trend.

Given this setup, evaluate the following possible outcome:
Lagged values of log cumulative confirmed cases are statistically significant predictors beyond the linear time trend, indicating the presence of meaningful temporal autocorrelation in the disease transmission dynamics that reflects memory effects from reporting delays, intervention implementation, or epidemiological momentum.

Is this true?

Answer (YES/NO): NO